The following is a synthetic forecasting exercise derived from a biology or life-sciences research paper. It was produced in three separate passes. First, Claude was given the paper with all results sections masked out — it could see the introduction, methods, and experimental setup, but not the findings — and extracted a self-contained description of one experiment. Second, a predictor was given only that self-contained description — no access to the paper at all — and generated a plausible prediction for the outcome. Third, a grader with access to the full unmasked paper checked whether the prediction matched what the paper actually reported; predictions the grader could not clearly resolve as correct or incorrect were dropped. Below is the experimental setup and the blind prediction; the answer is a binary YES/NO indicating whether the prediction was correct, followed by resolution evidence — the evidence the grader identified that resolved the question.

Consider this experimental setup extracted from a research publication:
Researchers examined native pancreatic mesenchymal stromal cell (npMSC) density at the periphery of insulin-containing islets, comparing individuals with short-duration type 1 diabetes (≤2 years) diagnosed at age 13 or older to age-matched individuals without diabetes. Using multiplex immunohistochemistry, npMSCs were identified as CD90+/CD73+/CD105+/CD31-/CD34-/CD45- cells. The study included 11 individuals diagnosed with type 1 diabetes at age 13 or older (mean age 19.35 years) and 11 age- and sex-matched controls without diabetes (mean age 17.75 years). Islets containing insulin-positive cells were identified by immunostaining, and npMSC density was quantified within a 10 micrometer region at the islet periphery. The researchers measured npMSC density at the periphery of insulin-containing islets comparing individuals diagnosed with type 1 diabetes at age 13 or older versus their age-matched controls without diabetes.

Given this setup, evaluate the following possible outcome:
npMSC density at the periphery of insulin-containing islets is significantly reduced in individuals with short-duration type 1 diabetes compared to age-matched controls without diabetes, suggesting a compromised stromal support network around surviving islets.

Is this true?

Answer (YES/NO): NO